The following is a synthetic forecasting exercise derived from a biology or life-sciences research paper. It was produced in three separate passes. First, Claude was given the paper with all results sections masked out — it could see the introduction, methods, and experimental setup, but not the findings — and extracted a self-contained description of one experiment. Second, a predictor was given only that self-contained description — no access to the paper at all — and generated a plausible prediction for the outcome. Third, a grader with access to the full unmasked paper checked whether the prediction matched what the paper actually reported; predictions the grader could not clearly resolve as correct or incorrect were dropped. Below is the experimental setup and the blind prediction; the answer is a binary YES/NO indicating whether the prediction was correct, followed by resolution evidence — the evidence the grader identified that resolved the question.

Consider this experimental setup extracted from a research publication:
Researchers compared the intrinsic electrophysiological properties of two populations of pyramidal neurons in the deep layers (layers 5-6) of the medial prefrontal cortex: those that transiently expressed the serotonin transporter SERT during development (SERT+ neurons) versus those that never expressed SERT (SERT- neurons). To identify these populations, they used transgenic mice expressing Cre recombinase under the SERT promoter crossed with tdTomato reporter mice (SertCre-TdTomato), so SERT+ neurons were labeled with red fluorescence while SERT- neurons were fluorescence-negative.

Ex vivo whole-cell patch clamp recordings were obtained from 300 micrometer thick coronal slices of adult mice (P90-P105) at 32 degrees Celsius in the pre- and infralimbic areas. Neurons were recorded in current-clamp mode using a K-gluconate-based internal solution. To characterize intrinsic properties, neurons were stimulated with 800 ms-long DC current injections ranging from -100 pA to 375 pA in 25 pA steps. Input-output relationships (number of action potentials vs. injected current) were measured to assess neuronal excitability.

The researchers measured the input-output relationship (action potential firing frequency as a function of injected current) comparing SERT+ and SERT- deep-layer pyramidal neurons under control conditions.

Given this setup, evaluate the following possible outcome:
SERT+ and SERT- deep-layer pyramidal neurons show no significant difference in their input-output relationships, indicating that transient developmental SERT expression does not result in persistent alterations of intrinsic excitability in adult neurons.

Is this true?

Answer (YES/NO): NO